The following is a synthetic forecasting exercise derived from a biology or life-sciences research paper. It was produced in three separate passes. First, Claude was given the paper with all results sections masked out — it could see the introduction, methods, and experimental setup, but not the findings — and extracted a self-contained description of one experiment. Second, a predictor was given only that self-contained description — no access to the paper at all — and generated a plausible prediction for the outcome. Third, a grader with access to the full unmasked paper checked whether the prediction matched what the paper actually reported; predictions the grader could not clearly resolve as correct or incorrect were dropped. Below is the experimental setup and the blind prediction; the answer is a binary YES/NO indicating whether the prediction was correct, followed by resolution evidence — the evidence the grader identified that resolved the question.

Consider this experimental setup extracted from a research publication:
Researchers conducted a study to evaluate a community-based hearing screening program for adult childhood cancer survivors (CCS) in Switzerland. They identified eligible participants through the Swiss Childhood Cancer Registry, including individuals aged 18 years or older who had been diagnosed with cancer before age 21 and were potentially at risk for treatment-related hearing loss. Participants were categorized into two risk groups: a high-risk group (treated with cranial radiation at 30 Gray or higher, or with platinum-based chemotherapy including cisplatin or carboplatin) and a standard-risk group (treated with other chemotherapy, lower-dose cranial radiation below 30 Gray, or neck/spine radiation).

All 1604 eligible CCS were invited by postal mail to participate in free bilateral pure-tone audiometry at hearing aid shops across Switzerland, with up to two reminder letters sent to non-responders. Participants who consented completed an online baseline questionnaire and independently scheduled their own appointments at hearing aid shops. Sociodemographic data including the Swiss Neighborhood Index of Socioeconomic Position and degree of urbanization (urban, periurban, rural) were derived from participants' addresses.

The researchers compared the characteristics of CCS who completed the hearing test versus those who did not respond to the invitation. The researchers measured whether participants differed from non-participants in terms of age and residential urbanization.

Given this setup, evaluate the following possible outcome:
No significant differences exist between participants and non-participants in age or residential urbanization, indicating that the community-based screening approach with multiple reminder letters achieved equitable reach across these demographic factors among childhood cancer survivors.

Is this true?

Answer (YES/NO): NO